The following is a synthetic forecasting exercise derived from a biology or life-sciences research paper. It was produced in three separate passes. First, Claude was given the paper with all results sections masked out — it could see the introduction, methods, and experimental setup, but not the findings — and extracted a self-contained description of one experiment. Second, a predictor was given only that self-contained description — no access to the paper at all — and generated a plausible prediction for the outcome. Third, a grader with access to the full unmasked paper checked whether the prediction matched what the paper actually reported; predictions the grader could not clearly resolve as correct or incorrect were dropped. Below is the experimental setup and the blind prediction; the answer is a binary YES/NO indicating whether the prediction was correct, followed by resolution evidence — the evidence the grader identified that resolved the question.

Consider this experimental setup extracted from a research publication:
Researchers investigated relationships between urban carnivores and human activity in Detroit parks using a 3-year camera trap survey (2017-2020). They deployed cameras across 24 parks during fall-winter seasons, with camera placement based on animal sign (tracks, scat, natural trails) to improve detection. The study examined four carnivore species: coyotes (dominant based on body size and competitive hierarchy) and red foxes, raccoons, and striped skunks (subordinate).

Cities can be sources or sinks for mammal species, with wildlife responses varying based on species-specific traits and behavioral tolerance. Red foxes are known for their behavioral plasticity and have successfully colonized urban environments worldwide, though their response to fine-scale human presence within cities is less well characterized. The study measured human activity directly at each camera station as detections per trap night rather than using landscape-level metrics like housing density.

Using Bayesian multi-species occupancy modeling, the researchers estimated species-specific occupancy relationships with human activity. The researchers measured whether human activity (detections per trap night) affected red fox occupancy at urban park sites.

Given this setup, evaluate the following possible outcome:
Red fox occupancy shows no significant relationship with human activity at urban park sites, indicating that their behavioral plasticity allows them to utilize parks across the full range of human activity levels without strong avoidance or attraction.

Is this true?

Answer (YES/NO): YES